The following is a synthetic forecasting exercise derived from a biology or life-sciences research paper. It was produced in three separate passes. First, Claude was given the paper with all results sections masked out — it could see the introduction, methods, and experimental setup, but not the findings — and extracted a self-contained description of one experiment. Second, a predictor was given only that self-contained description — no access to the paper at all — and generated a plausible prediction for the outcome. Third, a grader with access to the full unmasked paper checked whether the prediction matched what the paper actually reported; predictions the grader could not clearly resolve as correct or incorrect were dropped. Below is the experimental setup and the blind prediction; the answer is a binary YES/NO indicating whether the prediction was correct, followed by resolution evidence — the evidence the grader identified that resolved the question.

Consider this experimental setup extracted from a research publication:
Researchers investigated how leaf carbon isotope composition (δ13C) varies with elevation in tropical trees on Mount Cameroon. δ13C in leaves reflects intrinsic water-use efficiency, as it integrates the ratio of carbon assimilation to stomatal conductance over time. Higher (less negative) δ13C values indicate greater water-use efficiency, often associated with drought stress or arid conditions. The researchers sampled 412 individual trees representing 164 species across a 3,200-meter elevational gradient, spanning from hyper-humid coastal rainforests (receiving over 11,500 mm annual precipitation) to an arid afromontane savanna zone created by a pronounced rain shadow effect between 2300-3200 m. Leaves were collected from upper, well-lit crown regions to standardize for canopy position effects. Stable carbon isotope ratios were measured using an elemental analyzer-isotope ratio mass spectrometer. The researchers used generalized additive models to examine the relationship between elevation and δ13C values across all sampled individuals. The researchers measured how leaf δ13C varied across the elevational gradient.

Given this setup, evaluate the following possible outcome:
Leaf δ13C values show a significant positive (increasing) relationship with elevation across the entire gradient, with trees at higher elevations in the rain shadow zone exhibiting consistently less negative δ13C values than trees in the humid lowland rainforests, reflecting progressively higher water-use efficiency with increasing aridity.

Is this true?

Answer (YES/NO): NO